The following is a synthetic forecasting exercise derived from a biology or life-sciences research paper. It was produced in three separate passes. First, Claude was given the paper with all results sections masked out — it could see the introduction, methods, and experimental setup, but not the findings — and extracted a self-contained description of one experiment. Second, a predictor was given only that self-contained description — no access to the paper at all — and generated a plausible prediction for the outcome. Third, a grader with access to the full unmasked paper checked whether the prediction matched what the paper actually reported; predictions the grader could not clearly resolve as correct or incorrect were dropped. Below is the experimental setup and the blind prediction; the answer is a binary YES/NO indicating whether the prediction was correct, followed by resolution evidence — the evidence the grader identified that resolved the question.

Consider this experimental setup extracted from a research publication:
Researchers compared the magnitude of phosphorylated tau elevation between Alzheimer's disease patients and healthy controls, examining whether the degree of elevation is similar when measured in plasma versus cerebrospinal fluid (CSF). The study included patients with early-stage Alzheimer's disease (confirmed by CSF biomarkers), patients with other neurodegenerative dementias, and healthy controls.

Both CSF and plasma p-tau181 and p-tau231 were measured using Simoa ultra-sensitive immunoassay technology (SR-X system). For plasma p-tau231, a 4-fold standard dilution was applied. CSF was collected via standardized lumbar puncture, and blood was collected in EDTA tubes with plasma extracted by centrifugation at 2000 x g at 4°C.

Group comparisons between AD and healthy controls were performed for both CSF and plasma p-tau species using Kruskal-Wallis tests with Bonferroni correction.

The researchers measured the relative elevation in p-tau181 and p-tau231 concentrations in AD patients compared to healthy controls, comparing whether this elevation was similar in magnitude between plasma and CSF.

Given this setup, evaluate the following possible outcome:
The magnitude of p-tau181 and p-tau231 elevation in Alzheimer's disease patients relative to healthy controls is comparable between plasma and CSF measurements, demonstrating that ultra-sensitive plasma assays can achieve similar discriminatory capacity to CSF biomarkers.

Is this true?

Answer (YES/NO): YES